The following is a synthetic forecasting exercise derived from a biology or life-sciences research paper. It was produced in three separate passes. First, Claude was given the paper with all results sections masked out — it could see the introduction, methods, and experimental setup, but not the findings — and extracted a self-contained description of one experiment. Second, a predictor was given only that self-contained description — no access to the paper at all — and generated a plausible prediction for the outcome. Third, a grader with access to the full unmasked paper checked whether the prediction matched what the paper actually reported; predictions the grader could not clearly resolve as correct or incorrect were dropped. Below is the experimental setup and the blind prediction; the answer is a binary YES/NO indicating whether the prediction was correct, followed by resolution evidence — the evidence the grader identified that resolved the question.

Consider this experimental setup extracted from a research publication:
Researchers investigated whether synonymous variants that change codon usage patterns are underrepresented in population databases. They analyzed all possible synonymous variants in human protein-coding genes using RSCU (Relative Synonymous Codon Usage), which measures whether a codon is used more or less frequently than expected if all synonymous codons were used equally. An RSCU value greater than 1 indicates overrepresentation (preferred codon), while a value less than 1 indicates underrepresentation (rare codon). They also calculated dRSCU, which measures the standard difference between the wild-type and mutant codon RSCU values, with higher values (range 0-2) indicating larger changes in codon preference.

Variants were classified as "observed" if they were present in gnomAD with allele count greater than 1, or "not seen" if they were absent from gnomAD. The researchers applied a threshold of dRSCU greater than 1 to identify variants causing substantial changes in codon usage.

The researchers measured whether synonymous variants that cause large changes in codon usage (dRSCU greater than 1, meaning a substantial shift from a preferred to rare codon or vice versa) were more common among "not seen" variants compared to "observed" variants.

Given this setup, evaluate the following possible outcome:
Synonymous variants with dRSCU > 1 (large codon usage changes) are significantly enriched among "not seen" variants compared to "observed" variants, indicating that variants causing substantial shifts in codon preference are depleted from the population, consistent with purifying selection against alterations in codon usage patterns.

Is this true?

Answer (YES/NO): YES